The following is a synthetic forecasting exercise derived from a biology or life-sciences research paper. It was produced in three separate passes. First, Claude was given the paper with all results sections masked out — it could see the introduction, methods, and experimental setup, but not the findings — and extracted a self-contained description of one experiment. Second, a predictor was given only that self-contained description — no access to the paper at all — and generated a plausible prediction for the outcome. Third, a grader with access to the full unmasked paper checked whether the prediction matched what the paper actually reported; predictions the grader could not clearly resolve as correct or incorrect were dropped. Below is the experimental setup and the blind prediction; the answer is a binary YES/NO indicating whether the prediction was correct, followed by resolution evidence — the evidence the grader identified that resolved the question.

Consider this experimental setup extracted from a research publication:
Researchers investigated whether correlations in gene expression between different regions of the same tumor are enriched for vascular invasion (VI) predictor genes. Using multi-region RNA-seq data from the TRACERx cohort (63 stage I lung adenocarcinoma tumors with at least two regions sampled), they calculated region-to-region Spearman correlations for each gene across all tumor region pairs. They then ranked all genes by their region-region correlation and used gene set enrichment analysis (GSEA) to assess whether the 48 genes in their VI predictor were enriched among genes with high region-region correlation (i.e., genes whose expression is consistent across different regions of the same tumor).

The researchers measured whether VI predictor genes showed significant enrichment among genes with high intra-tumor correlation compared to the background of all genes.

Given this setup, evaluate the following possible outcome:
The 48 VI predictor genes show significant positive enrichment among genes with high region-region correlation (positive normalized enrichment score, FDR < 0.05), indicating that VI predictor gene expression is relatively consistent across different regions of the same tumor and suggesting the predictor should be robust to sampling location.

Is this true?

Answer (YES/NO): YES